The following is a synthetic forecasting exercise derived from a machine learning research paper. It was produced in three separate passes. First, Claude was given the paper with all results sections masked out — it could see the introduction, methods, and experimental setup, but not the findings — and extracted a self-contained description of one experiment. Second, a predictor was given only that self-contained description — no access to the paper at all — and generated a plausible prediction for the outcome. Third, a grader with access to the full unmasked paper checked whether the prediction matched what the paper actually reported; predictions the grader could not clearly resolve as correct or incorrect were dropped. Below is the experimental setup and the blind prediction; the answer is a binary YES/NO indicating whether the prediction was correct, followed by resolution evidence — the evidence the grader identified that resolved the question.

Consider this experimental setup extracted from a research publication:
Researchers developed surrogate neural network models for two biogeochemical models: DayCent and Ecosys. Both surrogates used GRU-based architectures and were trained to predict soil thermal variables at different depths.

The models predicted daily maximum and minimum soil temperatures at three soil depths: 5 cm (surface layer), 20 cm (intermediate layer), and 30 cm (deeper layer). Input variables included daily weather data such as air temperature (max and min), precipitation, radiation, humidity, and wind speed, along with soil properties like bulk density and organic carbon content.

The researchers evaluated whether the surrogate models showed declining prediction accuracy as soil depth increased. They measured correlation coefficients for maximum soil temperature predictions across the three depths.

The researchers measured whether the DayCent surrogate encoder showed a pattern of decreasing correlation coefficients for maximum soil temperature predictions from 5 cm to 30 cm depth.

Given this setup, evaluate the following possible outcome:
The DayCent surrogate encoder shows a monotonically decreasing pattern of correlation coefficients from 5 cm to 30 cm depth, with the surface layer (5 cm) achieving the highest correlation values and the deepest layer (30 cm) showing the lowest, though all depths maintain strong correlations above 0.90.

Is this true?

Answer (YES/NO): NO